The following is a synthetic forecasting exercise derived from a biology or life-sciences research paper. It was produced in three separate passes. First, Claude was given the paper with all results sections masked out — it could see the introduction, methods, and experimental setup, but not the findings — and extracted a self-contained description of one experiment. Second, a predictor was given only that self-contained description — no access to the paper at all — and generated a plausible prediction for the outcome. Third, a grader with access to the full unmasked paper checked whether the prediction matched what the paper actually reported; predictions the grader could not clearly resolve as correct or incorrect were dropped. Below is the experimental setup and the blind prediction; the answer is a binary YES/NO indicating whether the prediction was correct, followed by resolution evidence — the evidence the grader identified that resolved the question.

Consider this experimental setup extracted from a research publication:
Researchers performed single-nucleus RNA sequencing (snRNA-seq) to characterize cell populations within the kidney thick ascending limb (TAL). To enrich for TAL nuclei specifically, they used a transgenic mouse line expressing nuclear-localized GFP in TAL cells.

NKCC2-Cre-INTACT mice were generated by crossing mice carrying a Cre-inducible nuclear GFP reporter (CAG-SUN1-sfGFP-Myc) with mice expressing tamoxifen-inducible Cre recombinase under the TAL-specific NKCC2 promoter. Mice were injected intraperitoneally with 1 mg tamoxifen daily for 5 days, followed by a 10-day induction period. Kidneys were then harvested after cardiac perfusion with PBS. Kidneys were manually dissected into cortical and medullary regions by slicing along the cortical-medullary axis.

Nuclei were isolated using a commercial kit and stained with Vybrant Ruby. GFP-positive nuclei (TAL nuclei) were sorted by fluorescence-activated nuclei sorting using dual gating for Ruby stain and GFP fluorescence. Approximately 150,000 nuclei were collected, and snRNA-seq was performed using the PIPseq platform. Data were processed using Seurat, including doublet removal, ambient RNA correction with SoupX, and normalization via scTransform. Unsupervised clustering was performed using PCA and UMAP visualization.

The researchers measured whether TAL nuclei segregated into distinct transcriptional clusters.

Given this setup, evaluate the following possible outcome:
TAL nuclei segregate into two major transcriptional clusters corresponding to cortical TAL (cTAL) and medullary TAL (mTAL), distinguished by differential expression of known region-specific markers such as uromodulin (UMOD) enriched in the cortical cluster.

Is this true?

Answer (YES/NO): NO